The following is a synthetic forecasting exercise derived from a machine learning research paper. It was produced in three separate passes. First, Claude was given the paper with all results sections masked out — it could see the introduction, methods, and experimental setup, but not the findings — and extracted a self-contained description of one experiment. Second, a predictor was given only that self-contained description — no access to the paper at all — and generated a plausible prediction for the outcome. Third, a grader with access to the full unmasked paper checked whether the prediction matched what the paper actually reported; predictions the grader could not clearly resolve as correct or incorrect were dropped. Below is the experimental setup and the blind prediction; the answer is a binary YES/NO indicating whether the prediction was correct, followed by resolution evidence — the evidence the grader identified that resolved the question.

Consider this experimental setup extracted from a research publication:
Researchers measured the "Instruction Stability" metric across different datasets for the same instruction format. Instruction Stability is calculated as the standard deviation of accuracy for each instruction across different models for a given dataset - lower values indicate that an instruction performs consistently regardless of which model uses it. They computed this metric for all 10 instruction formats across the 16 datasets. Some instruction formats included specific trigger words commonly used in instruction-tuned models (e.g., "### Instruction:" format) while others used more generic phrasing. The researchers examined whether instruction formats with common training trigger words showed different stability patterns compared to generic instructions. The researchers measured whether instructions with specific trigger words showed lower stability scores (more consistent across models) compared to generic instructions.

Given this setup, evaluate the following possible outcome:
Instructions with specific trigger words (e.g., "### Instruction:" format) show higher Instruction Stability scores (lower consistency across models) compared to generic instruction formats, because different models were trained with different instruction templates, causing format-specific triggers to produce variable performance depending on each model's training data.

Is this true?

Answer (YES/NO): YES